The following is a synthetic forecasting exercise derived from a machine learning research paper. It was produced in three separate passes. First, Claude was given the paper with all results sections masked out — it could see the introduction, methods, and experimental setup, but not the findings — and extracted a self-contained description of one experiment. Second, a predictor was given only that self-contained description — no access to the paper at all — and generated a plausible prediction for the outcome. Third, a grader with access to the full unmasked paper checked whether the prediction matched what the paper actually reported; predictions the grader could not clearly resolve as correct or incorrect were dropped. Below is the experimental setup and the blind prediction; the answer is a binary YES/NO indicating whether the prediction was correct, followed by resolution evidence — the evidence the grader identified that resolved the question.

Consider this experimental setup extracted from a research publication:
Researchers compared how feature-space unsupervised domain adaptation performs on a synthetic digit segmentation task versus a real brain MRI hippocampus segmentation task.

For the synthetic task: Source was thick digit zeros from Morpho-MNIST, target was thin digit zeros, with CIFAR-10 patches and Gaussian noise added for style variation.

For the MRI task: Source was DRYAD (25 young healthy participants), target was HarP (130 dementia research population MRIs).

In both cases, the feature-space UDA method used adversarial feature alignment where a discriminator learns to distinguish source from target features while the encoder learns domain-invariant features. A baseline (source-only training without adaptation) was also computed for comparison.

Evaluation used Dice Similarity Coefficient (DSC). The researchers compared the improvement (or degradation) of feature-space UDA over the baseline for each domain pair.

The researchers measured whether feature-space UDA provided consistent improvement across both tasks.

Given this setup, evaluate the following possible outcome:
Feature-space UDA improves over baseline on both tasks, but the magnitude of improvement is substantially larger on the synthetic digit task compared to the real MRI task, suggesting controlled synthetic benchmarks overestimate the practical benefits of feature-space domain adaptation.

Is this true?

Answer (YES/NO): NO